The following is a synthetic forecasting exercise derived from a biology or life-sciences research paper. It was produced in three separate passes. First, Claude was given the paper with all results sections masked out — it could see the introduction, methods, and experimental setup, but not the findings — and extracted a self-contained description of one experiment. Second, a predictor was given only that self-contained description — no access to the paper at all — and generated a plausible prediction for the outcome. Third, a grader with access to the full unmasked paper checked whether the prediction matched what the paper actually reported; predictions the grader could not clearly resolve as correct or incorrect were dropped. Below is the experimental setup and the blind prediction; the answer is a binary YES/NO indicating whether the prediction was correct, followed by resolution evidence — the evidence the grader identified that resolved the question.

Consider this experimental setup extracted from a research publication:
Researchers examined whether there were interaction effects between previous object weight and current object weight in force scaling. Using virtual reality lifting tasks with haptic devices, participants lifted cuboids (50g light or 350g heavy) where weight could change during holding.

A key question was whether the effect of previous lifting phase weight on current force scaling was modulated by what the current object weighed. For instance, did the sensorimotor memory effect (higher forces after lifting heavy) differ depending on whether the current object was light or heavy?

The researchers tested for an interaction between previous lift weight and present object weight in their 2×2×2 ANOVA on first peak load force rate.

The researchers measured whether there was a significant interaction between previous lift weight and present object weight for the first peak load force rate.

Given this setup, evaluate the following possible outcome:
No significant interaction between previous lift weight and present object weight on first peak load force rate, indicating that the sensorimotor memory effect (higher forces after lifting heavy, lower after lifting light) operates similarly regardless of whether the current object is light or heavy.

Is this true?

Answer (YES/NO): YES